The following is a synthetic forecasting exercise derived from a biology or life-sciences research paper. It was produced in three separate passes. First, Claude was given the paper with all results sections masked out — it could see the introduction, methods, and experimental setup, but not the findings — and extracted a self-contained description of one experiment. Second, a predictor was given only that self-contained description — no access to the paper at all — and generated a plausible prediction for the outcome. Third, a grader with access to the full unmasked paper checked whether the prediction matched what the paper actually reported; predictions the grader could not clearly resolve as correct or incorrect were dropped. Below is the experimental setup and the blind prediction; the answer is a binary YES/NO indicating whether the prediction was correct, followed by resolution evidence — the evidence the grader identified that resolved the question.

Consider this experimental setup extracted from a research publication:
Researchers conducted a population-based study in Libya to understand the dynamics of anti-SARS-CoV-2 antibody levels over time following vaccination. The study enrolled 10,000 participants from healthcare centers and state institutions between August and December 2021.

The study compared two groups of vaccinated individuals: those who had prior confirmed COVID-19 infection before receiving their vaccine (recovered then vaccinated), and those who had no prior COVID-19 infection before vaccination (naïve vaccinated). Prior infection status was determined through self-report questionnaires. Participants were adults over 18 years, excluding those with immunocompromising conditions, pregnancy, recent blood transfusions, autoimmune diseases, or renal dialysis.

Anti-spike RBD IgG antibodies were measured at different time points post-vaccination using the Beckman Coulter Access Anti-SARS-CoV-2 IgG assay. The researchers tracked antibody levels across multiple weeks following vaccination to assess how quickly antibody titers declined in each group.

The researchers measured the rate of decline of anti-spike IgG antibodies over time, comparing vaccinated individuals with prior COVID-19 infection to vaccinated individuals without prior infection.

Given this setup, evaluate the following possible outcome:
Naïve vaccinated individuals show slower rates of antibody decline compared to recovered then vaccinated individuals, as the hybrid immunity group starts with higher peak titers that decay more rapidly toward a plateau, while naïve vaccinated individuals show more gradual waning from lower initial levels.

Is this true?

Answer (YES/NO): NO